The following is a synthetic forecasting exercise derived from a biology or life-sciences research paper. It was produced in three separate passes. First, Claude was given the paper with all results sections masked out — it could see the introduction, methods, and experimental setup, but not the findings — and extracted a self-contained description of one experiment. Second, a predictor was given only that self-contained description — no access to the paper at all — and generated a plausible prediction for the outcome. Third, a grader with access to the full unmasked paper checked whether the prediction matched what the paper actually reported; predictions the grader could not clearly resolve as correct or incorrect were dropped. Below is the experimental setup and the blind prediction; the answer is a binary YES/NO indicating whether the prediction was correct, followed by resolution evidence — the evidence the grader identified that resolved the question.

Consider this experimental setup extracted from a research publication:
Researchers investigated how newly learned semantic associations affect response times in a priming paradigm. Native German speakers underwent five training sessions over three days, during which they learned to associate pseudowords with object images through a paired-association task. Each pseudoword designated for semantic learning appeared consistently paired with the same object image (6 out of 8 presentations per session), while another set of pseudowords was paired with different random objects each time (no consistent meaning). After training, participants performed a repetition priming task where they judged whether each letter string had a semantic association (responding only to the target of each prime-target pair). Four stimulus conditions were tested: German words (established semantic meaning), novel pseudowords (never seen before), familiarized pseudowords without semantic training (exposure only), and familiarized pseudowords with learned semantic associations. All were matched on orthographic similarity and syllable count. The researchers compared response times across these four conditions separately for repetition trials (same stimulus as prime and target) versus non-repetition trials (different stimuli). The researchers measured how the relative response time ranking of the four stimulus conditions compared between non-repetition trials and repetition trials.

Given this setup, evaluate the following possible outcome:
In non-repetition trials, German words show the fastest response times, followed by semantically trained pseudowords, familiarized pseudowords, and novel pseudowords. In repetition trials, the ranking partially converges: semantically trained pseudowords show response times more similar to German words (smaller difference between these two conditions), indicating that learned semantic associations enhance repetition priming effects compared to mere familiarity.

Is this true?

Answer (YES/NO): NO